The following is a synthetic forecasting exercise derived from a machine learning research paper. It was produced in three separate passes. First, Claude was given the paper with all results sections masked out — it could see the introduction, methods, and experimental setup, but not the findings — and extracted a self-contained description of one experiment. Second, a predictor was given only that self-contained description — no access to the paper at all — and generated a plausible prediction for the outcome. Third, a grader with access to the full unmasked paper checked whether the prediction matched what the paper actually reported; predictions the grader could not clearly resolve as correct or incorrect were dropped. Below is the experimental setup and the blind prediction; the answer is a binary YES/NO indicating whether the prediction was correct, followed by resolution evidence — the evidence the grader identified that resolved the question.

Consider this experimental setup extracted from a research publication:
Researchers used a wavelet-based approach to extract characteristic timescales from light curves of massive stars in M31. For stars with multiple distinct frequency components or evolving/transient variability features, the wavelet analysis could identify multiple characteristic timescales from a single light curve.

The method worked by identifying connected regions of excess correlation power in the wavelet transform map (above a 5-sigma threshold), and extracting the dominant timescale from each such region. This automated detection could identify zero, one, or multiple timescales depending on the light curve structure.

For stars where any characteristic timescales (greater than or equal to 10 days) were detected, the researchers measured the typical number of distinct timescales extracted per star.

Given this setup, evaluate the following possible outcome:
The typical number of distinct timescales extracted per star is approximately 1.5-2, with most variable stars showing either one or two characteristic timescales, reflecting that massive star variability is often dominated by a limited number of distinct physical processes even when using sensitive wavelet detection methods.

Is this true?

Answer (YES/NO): YES